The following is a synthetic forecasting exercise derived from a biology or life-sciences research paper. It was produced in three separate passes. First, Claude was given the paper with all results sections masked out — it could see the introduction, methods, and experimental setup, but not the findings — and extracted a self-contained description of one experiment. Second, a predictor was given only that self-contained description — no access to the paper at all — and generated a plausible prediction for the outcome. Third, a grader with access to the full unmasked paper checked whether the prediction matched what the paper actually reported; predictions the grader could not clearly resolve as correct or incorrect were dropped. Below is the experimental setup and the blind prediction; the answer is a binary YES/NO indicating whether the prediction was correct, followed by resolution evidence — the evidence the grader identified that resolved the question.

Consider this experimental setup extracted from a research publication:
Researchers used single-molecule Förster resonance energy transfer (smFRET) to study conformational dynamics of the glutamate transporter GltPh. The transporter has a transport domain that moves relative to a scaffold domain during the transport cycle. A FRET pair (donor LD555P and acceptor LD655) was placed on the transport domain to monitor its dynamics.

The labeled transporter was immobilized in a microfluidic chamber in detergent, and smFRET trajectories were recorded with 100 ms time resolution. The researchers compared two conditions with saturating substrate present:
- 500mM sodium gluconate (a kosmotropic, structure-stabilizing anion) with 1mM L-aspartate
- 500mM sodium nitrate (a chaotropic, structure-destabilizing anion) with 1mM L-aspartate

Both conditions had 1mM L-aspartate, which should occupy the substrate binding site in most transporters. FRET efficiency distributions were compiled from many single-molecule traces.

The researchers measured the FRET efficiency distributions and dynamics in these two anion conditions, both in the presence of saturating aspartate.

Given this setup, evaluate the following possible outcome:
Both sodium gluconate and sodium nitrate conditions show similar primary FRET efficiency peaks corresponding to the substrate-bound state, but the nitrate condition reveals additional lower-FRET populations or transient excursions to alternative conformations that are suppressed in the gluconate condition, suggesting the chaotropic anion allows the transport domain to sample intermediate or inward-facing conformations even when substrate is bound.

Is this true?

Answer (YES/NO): NO